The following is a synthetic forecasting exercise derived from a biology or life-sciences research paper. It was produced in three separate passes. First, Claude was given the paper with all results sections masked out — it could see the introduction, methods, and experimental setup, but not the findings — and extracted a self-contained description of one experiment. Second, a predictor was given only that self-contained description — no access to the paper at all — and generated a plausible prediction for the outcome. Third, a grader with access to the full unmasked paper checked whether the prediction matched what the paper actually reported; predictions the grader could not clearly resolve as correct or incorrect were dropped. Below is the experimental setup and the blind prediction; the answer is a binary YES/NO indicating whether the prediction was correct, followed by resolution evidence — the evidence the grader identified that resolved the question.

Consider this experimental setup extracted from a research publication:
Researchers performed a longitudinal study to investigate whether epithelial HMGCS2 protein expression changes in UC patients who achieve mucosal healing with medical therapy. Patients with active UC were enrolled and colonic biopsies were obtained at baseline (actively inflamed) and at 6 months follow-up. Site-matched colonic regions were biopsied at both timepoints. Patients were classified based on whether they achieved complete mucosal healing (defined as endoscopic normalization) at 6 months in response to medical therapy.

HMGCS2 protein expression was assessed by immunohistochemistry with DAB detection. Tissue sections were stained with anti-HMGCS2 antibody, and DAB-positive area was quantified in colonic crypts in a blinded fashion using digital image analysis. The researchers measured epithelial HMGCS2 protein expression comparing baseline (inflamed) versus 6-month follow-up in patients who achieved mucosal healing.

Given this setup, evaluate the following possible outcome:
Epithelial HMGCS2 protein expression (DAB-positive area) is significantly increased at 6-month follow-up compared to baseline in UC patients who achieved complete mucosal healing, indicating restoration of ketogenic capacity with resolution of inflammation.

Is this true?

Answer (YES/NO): YES